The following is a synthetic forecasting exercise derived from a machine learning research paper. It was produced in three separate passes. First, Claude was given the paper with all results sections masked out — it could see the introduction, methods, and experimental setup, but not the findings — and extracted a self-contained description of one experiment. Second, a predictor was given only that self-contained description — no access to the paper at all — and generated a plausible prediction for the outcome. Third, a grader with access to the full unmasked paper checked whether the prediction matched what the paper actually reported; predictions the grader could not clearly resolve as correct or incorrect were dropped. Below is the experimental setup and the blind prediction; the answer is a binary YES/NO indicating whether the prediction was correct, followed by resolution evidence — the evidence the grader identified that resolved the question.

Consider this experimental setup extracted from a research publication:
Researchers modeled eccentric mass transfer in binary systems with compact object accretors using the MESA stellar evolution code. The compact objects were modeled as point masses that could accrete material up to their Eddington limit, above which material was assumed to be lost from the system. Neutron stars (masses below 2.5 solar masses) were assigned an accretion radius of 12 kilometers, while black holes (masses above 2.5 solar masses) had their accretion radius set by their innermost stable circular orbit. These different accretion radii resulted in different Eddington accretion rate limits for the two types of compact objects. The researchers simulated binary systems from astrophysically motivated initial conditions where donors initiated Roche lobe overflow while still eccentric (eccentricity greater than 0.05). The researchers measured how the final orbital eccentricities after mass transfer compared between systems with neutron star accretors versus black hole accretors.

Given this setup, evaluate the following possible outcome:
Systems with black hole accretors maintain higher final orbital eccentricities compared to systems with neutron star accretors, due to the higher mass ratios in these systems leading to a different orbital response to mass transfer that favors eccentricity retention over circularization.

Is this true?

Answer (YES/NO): NO